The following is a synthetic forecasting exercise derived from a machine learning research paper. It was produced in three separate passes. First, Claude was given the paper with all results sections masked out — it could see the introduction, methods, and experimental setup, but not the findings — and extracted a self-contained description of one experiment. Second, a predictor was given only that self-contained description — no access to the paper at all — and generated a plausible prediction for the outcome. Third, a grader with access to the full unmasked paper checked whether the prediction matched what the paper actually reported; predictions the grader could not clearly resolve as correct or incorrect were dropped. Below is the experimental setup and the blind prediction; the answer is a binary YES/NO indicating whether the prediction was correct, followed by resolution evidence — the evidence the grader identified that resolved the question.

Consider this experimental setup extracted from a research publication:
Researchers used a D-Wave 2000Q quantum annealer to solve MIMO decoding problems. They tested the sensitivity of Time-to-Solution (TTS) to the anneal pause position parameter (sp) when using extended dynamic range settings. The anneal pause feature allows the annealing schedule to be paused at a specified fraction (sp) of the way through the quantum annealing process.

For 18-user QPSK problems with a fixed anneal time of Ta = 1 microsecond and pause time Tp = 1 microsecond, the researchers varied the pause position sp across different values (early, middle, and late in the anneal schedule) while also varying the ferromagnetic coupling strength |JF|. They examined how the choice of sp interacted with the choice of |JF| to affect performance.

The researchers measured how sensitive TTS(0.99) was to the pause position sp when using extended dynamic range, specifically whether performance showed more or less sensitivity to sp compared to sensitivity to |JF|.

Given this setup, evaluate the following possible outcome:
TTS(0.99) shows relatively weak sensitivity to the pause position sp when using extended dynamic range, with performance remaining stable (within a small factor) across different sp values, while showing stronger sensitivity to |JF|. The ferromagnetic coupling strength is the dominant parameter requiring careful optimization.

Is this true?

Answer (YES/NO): NO